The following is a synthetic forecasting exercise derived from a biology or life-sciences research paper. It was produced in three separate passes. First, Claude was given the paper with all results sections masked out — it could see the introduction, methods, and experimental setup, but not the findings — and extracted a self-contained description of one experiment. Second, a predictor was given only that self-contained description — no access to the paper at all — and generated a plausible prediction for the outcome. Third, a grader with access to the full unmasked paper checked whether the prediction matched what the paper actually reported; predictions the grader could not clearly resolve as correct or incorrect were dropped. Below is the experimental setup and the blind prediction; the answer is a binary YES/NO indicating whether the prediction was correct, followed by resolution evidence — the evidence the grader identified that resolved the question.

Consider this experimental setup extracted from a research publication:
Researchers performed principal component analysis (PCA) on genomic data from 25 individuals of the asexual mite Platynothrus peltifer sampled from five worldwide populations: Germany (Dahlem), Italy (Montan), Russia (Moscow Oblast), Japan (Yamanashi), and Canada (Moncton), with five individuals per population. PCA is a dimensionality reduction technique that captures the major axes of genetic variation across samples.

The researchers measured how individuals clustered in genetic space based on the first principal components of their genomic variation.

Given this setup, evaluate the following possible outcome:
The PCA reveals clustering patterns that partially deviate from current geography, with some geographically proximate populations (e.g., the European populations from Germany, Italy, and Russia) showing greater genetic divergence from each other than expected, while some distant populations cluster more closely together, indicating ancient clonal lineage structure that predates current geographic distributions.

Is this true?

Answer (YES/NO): NO